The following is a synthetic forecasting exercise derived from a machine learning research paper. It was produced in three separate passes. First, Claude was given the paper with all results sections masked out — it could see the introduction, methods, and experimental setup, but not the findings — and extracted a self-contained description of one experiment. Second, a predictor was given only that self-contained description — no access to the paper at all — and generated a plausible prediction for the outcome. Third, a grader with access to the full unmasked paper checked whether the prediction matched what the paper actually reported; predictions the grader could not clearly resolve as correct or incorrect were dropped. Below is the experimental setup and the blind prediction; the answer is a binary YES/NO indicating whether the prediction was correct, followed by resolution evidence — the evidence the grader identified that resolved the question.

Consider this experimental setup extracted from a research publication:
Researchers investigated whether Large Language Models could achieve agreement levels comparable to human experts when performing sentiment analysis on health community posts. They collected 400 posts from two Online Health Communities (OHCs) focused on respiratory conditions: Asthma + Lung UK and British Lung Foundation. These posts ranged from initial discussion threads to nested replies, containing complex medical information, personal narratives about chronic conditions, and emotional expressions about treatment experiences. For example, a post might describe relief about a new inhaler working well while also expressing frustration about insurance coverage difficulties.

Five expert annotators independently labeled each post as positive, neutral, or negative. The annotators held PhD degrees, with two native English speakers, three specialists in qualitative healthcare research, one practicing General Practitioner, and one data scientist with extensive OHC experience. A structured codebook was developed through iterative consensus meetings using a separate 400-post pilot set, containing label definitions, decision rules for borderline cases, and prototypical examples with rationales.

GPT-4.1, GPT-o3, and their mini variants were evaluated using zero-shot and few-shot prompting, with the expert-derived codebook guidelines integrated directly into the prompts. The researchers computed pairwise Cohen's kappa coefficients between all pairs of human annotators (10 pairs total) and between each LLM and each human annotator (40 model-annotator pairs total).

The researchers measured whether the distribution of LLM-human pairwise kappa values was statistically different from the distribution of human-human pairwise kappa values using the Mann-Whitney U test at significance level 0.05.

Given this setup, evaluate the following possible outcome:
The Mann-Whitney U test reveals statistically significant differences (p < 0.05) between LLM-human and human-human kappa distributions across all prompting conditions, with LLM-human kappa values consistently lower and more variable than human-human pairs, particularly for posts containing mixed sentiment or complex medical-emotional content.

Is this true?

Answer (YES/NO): NO